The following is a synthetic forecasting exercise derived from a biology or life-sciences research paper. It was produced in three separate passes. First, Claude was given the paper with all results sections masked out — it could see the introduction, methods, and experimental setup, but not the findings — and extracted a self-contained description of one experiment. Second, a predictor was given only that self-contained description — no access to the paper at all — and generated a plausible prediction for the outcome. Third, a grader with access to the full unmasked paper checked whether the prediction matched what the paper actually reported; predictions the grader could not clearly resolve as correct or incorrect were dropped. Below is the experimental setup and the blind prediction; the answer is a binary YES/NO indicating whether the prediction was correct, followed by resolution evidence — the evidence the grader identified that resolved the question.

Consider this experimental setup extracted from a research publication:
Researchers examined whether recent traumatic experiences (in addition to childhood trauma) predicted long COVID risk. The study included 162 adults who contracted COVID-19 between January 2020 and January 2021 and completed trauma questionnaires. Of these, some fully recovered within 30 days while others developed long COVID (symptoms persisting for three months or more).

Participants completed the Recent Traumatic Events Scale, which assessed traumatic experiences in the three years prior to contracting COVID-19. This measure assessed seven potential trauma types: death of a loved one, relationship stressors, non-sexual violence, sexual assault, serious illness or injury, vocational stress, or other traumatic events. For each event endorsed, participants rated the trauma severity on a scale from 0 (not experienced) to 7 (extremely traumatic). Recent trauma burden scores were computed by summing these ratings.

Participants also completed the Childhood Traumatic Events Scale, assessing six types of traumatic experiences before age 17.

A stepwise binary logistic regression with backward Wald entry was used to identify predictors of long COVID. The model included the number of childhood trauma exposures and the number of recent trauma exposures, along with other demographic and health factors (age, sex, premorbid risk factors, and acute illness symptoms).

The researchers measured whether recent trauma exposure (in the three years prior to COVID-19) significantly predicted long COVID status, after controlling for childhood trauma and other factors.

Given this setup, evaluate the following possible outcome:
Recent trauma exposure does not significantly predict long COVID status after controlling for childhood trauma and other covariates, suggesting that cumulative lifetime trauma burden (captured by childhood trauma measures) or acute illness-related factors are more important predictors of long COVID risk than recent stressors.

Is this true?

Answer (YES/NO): YES